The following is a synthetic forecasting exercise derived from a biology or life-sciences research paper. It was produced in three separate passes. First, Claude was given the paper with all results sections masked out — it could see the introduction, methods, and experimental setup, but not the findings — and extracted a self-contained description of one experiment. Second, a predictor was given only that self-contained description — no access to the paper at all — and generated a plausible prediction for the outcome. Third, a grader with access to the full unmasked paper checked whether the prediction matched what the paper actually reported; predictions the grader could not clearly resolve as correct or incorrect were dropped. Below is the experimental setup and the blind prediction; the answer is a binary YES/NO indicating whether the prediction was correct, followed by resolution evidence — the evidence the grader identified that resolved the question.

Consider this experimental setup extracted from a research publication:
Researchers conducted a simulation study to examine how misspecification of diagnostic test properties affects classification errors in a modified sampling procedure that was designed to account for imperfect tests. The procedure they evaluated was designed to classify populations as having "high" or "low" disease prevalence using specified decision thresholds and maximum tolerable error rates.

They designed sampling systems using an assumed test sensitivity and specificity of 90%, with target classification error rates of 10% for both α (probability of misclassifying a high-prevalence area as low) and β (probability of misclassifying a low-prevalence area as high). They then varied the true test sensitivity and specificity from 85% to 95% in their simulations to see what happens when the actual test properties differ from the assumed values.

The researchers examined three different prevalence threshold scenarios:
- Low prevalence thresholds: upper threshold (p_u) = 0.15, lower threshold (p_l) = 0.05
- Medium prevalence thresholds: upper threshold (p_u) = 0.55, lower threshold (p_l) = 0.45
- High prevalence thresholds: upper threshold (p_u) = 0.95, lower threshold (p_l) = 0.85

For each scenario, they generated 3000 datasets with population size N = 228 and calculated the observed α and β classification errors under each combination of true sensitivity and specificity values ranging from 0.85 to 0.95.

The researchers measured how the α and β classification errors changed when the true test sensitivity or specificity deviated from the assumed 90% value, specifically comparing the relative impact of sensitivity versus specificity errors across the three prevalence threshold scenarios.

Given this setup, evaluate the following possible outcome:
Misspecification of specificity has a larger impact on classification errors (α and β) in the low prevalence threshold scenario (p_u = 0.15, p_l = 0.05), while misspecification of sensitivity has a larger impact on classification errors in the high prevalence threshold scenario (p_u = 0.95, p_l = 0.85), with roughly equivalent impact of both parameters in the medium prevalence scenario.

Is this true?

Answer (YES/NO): YES